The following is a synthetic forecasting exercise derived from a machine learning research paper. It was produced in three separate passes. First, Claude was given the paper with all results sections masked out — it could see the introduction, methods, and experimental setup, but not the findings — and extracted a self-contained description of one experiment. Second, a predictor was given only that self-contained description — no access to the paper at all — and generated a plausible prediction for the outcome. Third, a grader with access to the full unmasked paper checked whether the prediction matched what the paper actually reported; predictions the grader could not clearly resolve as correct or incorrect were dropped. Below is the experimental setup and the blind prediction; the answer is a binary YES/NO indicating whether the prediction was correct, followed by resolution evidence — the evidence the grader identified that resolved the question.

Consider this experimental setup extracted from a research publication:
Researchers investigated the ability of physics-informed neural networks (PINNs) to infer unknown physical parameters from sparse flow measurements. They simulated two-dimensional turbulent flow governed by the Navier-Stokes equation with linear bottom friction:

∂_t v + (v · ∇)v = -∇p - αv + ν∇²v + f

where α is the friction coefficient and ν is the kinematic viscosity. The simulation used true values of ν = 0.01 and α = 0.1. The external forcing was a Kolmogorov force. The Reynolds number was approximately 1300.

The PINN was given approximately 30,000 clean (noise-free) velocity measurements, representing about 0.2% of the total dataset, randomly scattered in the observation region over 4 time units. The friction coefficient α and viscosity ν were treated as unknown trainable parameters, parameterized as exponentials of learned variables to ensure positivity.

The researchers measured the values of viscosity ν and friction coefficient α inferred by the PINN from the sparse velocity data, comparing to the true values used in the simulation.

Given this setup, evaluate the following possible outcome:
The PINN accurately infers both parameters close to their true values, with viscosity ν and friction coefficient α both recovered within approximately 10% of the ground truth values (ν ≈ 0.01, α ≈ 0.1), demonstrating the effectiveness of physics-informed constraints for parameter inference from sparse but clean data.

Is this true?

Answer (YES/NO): YES